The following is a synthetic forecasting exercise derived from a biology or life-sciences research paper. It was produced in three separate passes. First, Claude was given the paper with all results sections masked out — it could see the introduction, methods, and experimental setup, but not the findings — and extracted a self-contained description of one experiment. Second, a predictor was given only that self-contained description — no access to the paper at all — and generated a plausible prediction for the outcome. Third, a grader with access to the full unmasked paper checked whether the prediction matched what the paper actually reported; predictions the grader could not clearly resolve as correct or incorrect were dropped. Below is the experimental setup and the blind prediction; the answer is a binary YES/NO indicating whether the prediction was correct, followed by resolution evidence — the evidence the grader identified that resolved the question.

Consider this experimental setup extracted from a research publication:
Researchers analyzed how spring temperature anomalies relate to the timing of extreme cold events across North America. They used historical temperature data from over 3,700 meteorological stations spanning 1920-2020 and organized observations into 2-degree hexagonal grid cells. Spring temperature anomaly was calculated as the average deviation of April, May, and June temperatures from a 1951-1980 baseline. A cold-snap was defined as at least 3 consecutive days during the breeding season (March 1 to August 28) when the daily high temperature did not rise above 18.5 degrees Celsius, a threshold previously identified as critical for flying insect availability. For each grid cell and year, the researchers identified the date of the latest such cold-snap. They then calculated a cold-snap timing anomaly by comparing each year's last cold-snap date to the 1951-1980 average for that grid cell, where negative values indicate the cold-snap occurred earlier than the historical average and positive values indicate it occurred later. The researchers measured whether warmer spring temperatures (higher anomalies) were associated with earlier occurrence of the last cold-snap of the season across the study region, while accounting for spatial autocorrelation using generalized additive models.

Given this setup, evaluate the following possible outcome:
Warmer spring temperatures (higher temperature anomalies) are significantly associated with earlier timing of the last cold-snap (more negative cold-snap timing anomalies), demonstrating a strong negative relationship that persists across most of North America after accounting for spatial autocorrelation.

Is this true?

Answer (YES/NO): NO